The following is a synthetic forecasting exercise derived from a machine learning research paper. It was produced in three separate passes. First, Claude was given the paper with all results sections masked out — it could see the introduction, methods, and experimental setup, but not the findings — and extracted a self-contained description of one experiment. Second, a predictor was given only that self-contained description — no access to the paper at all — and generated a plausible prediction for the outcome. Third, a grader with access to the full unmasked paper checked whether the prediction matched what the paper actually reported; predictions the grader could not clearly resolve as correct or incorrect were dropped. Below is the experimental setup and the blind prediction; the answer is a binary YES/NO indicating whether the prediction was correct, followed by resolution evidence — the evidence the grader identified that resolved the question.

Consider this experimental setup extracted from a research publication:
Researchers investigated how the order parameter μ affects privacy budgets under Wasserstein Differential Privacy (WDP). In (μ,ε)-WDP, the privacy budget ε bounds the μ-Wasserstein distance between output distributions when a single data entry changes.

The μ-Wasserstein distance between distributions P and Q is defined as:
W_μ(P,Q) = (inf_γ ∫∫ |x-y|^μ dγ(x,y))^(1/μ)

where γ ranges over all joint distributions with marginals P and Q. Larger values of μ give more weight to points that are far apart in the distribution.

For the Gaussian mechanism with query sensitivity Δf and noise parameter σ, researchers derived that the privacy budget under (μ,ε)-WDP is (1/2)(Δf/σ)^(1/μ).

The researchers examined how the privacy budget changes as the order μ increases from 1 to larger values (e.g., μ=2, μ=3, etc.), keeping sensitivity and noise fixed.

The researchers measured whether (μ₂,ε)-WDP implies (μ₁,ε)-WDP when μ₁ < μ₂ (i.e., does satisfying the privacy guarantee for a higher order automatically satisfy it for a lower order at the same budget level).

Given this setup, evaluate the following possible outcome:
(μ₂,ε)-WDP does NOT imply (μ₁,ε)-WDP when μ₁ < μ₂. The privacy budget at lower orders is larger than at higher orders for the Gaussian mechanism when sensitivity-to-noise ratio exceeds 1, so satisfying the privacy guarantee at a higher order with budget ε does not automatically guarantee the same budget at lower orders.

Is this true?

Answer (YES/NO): NO